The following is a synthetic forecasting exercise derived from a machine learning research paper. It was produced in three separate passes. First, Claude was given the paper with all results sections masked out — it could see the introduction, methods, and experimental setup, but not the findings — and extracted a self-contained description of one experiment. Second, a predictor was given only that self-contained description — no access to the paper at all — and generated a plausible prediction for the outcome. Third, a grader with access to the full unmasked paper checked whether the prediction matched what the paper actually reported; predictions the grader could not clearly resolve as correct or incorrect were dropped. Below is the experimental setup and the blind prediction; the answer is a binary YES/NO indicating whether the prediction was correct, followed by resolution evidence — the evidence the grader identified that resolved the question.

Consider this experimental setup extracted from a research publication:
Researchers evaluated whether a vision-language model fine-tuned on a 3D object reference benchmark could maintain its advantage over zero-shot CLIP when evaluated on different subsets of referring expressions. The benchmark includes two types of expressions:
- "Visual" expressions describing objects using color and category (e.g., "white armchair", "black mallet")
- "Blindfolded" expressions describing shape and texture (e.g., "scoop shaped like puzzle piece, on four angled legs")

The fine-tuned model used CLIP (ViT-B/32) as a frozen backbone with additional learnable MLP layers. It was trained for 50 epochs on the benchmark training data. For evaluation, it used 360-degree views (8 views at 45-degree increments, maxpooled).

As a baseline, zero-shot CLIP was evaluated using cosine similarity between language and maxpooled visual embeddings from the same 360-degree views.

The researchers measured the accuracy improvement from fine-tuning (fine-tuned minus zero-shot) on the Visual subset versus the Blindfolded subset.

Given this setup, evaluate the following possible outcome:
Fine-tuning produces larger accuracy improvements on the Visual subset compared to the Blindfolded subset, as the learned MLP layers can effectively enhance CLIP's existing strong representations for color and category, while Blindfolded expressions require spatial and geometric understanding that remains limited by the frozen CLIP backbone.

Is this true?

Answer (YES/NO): NO